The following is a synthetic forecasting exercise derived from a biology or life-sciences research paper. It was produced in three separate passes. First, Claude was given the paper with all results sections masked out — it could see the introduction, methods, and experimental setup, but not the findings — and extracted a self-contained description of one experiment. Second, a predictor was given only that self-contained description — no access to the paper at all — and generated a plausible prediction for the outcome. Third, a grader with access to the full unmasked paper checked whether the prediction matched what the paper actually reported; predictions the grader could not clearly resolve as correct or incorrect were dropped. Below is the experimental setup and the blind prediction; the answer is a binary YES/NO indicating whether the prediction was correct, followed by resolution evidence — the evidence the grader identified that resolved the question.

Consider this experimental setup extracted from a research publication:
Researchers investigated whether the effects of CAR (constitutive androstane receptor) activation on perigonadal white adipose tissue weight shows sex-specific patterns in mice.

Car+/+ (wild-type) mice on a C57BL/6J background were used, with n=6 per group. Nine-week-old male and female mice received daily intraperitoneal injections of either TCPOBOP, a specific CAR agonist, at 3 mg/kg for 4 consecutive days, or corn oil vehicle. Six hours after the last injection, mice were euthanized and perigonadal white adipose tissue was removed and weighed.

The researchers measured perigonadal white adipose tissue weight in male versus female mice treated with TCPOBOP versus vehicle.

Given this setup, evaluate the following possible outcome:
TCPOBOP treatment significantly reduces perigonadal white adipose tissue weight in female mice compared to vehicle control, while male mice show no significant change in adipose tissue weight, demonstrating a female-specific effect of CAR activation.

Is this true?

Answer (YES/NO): NO